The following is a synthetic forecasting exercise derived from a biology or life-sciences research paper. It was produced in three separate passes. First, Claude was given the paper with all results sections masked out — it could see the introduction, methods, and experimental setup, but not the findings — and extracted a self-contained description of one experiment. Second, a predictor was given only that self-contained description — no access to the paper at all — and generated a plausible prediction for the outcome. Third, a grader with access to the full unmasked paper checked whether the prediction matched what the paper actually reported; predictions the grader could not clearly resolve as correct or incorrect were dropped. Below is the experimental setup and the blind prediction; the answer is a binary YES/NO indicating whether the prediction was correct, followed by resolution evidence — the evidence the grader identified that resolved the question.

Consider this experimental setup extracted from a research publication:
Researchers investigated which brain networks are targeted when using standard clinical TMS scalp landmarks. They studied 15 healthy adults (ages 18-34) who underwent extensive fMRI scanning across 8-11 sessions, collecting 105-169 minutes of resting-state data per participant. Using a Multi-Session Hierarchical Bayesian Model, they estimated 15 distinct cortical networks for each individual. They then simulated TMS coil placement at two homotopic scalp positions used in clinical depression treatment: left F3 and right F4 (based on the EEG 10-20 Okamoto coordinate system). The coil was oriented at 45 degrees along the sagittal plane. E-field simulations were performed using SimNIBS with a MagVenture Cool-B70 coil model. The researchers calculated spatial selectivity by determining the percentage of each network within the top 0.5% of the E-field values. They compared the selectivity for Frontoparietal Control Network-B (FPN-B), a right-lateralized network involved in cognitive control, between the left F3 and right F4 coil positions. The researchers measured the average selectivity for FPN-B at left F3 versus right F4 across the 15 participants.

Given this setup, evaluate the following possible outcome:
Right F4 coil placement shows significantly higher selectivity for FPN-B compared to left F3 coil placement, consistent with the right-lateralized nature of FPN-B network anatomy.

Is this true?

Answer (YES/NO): YES